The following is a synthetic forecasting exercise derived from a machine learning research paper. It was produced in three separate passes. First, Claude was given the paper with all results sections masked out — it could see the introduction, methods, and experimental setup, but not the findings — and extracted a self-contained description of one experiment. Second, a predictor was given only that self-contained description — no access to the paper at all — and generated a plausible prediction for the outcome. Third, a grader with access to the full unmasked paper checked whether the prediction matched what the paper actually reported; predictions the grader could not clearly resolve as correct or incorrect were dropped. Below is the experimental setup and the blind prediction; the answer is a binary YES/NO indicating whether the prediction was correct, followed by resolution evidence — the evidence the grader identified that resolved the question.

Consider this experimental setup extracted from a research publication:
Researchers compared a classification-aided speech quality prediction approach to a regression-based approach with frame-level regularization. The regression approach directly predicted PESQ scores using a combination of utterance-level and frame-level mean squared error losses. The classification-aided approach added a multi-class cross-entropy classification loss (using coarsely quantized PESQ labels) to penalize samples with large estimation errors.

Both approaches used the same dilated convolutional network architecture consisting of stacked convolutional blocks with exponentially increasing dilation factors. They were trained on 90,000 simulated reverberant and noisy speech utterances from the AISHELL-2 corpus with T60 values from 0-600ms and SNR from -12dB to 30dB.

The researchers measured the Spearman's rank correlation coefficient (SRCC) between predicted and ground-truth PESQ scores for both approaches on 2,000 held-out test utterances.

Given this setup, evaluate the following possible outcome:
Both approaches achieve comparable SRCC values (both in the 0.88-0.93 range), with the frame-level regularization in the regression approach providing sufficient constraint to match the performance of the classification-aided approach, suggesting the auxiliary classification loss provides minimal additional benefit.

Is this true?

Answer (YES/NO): NO